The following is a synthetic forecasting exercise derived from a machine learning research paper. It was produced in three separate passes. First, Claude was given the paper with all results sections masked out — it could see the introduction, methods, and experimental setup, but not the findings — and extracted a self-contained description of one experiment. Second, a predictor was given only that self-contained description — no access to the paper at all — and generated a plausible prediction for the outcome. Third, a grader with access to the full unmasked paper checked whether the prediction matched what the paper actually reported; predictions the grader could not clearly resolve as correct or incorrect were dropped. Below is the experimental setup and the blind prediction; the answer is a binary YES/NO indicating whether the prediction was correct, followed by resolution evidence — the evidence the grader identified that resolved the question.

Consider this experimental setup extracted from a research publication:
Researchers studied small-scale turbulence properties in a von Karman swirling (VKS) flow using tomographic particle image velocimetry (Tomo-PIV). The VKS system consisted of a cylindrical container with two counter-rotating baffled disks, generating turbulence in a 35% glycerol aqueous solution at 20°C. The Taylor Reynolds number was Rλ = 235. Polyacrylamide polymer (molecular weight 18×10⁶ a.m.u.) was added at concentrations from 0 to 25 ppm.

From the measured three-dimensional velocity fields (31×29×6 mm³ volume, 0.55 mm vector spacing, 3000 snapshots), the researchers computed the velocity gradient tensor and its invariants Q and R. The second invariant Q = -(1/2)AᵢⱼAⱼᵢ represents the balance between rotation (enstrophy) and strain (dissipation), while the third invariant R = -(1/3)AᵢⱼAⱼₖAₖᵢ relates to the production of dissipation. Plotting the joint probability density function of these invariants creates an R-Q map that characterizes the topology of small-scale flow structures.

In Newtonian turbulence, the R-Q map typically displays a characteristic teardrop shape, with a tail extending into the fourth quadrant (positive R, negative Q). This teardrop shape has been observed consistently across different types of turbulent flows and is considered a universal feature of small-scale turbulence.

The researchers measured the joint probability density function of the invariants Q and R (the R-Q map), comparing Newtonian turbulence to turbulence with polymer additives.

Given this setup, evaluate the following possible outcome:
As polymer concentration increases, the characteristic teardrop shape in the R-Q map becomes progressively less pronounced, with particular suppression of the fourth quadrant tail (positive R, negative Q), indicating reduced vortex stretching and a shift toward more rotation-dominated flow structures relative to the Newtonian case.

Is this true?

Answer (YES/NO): NO